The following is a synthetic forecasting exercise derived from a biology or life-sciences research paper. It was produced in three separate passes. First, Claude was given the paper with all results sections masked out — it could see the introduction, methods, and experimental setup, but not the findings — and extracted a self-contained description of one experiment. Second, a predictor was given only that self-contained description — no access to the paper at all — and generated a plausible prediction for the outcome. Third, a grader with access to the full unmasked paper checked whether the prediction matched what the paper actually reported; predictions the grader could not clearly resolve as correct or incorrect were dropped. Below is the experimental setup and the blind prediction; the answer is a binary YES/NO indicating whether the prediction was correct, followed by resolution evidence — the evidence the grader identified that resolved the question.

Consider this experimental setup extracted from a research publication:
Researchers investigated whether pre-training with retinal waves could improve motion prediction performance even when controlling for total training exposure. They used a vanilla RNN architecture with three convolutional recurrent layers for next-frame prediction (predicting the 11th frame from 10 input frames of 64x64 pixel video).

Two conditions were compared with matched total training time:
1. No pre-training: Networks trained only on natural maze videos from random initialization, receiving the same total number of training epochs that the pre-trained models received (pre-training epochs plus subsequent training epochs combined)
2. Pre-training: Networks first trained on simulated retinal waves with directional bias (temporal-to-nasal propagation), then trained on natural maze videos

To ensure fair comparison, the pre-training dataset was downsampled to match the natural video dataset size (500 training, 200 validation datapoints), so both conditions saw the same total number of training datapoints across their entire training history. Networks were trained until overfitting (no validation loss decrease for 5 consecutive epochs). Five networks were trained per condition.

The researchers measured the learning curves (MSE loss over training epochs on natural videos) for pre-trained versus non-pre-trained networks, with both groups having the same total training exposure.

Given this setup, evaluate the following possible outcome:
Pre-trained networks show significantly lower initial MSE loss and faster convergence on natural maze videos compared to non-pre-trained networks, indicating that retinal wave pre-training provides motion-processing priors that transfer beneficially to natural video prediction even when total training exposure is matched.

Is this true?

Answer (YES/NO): YES